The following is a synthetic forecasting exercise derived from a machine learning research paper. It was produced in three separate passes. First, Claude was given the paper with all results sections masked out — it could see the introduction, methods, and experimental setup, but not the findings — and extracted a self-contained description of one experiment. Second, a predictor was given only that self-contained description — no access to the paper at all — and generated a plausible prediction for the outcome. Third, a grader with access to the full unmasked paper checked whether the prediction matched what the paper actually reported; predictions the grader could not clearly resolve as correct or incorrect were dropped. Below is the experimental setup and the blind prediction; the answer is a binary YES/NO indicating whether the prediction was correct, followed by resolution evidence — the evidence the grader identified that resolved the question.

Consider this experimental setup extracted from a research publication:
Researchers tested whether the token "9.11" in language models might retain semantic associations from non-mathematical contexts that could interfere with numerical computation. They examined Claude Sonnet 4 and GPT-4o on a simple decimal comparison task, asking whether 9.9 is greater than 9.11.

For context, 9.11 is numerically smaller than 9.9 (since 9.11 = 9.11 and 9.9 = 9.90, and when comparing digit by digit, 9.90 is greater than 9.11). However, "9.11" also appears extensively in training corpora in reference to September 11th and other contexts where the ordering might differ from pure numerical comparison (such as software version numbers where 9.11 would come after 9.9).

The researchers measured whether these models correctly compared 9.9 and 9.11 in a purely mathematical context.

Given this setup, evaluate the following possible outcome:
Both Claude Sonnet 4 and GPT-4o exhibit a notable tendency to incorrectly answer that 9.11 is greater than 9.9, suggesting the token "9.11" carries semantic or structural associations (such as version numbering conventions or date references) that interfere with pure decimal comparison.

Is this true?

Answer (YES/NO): YES